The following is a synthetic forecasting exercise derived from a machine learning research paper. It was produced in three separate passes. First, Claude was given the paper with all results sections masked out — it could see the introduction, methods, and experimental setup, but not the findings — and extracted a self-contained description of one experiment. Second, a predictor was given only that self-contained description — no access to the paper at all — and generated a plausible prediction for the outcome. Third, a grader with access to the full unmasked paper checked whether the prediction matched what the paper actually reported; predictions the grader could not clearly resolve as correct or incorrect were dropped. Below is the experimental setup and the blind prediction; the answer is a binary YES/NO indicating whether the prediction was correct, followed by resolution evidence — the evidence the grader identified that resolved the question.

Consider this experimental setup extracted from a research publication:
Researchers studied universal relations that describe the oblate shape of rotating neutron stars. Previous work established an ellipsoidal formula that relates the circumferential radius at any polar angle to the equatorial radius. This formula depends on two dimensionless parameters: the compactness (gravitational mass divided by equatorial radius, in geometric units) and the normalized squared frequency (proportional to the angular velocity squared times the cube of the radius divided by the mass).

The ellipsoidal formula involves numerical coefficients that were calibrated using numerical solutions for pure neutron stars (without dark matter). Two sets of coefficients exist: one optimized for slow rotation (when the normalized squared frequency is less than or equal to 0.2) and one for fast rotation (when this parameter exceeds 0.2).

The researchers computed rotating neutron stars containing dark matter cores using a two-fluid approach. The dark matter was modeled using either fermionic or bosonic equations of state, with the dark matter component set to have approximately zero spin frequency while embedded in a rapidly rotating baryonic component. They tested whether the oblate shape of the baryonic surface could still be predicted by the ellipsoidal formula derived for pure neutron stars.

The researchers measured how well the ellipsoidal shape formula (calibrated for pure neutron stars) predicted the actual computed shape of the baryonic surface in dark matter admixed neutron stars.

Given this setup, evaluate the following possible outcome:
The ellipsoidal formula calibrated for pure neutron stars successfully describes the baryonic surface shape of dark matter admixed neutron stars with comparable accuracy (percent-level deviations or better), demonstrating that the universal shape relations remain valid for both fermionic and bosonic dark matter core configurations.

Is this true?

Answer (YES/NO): YES